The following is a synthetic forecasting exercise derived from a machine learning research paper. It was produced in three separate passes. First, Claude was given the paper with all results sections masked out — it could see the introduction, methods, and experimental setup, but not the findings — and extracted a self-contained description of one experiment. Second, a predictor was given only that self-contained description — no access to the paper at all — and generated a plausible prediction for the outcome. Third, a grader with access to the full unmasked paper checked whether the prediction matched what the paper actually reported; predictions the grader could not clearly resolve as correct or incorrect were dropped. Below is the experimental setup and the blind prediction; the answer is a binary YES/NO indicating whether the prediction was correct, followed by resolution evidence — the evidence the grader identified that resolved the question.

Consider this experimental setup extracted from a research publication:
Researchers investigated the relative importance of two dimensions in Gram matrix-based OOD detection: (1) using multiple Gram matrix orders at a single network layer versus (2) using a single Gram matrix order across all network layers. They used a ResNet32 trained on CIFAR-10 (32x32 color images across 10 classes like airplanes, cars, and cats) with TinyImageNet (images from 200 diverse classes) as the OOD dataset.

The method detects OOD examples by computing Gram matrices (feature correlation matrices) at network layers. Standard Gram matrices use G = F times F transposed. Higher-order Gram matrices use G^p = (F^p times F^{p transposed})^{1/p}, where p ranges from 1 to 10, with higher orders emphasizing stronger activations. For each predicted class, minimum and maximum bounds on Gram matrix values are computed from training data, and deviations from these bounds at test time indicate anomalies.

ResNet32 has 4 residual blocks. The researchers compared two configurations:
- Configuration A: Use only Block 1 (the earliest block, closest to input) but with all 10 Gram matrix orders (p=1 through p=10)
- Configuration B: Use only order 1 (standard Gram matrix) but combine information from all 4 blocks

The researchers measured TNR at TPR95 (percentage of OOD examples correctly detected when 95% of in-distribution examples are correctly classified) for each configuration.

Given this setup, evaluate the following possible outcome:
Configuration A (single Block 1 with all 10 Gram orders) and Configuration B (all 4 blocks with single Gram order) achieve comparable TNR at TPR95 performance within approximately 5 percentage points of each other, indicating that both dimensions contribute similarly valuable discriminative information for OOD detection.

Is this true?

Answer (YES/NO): NO